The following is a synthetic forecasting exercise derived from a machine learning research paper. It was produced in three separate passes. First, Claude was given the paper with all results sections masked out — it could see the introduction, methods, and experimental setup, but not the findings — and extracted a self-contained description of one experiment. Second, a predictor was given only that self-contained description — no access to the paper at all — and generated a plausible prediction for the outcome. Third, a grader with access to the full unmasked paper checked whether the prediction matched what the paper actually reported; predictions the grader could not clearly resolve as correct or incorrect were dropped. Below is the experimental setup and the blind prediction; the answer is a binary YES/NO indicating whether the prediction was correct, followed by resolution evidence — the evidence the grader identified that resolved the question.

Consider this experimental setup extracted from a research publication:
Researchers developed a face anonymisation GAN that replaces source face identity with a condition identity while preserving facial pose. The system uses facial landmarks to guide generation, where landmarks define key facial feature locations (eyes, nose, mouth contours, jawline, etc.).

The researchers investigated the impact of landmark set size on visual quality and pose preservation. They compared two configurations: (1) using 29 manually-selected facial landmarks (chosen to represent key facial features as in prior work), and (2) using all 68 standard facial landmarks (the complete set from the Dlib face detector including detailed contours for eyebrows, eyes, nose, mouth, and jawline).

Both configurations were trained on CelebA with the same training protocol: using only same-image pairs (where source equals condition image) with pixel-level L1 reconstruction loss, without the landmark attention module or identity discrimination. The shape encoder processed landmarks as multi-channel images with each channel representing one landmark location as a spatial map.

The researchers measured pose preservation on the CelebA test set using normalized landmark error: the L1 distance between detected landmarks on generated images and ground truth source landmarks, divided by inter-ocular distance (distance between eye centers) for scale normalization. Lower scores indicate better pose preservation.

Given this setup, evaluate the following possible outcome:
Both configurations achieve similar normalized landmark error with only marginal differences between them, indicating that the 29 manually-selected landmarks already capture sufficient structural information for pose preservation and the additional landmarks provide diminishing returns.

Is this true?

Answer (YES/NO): YES